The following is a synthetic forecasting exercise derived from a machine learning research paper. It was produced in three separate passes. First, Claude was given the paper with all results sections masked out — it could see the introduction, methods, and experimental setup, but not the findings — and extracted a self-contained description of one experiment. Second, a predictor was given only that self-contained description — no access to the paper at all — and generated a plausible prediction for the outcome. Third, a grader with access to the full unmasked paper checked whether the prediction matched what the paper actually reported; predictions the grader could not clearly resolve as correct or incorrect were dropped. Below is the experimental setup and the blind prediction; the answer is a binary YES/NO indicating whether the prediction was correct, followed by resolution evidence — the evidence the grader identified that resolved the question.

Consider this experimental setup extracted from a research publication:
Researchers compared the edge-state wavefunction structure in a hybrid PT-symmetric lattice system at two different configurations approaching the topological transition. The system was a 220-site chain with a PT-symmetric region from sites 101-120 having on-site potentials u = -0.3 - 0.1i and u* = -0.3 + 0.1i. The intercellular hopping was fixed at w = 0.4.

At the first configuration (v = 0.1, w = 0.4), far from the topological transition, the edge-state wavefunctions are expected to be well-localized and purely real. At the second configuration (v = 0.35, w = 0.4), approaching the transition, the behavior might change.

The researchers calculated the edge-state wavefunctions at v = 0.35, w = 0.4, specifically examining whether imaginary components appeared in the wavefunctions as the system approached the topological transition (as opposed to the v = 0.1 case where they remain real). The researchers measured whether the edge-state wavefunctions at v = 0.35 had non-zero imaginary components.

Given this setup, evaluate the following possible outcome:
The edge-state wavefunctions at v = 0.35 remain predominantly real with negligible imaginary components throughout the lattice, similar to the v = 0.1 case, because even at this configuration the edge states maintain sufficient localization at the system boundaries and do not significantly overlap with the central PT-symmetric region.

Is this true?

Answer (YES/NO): NO